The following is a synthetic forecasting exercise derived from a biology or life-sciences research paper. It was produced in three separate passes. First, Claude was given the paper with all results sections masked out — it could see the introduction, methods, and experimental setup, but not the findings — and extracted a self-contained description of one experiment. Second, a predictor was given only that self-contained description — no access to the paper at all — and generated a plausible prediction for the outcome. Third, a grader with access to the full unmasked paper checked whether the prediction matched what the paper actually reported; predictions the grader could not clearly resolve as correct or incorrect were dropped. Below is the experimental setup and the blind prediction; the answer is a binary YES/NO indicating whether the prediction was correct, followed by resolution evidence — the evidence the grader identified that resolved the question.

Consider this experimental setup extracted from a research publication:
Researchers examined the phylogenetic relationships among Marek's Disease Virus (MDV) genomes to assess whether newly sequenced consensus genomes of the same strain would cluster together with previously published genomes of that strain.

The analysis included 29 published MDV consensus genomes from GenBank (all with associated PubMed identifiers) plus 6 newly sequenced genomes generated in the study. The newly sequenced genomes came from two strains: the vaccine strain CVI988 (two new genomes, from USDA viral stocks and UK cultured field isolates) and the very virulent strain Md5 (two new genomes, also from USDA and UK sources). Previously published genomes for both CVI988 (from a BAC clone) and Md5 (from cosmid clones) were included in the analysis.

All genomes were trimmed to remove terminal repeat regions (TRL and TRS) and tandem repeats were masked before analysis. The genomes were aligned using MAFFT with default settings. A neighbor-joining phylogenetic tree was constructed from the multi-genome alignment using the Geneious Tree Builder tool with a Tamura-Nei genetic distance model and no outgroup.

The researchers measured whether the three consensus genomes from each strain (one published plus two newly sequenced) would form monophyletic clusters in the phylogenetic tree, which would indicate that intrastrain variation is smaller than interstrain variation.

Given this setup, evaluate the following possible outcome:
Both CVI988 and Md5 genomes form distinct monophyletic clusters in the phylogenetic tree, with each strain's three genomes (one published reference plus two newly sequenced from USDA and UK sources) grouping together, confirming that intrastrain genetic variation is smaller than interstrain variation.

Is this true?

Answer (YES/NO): NO